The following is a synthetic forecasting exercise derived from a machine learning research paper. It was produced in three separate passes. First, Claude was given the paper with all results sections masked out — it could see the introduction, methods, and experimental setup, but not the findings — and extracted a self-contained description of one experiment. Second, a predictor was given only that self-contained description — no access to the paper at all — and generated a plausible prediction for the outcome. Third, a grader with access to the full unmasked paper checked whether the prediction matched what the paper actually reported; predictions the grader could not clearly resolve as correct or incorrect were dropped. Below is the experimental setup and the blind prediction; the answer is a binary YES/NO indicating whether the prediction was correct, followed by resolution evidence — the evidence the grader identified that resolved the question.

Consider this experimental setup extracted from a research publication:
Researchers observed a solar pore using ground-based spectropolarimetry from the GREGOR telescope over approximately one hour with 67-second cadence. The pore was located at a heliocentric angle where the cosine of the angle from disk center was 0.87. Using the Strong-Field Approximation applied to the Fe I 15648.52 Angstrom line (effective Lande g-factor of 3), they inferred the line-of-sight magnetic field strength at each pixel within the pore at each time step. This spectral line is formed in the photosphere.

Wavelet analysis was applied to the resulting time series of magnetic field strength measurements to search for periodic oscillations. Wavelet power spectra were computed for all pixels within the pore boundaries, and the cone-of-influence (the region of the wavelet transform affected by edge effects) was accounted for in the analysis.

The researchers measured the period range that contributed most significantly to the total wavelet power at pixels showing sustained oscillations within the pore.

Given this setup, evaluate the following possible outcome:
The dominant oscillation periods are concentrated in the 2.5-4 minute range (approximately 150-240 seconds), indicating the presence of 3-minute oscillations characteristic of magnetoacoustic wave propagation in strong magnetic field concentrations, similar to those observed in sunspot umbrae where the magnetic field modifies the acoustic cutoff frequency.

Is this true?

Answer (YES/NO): NO